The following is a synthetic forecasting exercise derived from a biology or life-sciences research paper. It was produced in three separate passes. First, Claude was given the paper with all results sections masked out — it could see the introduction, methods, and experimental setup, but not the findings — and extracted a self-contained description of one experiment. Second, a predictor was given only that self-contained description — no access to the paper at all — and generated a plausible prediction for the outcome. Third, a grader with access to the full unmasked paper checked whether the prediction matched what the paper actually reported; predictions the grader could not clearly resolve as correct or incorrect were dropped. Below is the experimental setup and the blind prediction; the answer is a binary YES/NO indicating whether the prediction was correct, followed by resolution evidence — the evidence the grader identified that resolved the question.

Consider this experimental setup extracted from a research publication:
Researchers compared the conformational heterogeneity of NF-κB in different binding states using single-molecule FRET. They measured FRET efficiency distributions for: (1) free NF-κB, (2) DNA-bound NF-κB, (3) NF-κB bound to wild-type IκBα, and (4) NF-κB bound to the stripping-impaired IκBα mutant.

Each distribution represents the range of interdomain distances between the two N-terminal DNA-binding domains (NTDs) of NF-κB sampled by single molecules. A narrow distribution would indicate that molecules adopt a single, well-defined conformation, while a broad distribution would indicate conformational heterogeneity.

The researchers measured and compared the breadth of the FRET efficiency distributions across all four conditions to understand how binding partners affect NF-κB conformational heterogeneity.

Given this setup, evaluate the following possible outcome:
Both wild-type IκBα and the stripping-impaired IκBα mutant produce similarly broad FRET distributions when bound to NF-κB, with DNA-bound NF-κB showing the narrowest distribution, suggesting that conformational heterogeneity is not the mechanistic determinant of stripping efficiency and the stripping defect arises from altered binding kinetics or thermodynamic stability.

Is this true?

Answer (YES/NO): NO